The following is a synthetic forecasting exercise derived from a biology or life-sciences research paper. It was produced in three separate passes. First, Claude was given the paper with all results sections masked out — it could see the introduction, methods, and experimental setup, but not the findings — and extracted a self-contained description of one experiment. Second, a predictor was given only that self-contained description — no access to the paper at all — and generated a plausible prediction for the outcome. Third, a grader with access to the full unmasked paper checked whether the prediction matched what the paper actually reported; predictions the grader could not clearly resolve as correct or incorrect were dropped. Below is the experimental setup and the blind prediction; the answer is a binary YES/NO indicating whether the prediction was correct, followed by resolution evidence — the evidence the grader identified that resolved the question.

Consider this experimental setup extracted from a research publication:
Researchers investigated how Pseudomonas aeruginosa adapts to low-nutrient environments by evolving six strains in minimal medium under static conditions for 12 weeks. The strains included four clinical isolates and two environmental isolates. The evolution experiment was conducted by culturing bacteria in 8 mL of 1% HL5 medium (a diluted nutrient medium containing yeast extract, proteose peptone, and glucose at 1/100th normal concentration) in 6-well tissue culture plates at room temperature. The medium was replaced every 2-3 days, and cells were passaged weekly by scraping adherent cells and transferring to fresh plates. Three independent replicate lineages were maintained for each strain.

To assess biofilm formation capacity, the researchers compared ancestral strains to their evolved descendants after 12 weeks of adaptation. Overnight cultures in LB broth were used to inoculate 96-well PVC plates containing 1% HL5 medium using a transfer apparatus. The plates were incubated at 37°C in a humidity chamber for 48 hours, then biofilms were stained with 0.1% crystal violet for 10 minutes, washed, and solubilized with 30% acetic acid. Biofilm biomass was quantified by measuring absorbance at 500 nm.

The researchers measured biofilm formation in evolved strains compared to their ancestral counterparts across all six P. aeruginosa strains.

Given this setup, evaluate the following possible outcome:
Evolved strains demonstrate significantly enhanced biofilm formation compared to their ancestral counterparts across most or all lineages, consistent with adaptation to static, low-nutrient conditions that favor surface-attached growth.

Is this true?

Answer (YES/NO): NO